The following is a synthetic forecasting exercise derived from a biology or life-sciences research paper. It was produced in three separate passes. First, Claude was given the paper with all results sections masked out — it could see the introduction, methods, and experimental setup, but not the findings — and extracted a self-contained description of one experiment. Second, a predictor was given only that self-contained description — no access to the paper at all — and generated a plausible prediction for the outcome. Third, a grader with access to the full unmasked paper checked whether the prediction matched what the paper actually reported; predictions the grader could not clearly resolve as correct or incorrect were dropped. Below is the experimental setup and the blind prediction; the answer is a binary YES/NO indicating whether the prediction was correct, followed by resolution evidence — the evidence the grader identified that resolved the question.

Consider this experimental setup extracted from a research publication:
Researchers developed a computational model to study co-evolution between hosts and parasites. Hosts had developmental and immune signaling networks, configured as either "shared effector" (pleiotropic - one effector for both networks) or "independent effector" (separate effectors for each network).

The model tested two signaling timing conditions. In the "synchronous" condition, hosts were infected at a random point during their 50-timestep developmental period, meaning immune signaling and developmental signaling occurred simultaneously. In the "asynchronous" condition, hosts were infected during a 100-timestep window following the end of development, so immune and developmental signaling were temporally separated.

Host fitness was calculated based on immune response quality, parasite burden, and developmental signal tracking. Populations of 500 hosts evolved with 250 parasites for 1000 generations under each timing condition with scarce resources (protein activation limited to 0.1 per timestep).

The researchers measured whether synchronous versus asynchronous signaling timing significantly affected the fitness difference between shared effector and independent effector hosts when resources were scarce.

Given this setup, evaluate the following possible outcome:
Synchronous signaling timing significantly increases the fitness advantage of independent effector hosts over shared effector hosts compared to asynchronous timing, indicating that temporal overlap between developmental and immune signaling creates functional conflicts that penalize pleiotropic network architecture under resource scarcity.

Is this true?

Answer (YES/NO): NO